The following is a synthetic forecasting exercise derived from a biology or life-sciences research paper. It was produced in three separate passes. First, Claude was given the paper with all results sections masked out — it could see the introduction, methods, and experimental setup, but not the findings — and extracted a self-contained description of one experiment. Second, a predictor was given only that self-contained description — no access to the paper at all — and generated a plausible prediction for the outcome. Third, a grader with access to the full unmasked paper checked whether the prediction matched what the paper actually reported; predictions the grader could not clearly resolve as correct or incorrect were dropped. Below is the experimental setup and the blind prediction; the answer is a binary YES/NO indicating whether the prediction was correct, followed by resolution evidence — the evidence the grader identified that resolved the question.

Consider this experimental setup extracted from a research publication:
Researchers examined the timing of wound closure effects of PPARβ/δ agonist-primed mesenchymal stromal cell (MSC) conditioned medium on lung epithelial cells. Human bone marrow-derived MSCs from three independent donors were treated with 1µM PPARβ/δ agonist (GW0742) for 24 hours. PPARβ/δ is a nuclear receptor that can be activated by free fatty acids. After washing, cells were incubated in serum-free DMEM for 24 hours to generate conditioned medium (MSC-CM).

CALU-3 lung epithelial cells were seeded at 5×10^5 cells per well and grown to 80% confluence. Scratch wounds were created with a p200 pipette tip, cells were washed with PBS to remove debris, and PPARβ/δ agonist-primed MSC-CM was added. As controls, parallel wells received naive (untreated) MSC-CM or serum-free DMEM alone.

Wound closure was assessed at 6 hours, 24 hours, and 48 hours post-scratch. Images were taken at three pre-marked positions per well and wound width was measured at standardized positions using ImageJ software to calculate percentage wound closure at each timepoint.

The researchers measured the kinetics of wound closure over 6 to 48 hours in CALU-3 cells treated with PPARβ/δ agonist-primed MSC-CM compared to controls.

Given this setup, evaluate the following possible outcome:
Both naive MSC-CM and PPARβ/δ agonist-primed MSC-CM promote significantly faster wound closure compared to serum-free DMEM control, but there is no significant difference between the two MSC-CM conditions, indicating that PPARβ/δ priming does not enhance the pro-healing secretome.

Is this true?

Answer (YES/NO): NO